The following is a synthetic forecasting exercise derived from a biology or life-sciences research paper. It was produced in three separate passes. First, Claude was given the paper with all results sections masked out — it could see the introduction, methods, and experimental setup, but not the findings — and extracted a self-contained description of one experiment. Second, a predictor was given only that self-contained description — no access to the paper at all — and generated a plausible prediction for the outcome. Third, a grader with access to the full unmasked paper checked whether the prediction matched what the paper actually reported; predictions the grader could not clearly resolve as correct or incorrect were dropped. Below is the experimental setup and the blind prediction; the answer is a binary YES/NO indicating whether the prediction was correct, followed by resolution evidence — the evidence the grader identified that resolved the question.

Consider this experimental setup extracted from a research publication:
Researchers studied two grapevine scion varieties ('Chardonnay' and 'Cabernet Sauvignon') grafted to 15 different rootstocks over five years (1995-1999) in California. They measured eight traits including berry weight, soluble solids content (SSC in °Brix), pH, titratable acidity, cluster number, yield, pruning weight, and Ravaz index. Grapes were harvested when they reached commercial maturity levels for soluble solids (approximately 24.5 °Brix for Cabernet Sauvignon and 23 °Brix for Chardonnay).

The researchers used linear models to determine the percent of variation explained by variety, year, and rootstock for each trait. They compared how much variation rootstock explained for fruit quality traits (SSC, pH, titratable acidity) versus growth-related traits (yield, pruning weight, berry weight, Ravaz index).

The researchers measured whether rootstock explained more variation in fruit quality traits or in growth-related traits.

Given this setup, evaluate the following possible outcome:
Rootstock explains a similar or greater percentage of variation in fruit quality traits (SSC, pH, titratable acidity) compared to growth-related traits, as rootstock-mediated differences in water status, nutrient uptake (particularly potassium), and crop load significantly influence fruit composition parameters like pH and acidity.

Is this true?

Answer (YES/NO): NO